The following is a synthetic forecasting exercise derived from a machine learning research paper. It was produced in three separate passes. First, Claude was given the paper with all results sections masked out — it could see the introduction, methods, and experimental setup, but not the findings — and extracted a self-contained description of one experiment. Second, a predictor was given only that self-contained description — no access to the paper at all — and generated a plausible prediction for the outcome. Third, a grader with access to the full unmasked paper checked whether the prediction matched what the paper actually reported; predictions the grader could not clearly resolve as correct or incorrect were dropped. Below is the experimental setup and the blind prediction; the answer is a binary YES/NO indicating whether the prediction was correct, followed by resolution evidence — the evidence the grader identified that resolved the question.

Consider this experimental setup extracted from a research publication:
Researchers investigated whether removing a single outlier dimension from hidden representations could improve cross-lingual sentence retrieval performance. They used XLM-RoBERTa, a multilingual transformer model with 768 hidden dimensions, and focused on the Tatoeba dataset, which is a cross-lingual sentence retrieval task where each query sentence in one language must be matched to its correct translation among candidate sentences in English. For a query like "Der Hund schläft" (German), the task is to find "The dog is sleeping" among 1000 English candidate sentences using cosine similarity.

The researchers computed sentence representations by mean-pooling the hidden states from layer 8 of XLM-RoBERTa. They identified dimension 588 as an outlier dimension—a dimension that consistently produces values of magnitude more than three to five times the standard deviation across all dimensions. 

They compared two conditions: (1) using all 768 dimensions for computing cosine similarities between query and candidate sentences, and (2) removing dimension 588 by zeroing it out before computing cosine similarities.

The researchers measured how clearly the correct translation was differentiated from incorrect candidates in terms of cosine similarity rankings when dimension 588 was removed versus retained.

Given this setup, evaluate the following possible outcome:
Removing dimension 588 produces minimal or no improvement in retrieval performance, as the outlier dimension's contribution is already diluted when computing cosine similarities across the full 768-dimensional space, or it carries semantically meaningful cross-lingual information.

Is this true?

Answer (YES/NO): NO